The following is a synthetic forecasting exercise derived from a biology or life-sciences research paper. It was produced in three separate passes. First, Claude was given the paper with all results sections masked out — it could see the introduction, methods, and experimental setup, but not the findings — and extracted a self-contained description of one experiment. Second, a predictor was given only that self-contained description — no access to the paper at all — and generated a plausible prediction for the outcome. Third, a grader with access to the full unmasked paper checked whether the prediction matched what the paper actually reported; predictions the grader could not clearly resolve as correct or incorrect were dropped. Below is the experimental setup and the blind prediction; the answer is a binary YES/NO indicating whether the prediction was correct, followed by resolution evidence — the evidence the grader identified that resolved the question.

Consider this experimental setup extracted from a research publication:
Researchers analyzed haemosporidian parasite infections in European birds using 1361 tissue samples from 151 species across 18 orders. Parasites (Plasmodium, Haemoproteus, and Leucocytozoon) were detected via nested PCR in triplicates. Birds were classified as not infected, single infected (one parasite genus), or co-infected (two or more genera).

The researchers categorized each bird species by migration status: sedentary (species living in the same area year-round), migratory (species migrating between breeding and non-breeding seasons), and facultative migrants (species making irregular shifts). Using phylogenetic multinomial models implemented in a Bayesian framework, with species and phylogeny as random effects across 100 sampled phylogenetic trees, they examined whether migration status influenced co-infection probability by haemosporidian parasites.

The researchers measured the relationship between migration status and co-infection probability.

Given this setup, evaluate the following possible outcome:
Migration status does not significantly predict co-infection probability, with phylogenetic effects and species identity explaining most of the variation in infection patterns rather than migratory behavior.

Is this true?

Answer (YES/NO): NO